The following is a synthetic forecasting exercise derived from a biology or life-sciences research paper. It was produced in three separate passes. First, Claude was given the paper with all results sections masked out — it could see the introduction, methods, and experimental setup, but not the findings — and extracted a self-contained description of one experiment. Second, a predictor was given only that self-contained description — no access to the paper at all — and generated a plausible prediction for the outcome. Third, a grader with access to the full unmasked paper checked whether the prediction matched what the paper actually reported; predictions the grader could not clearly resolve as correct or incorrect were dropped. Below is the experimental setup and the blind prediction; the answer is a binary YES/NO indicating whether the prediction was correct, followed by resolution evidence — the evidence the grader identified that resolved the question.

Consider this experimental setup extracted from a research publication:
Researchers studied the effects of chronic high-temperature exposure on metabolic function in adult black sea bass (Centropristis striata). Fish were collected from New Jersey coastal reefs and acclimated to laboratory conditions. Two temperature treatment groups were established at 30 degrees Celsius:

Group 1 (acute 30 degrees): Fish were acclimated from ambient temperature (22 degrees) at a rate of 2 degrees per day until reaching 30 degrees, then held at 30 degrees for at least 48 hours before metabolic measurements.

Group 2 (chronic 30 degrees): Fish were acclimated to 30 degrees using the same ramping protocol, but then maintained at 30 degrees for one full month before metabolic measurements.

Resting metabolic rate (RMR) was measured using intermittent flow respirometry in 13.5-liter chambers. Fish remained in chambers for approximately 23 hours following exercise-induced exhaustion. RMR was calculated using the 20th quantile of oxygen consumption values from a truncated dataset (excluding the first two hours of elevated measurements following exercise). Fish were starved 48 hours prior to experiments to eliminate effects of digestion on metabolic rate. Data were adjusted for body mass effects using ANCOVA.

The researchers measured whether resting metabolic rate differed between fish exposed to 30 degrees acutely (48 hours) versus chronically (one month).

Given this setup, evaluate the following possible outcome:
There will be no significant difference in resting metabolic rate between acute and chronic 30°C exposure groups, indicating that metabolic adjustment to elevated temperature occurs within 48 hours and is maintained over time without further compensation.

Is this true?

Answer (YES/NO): YES